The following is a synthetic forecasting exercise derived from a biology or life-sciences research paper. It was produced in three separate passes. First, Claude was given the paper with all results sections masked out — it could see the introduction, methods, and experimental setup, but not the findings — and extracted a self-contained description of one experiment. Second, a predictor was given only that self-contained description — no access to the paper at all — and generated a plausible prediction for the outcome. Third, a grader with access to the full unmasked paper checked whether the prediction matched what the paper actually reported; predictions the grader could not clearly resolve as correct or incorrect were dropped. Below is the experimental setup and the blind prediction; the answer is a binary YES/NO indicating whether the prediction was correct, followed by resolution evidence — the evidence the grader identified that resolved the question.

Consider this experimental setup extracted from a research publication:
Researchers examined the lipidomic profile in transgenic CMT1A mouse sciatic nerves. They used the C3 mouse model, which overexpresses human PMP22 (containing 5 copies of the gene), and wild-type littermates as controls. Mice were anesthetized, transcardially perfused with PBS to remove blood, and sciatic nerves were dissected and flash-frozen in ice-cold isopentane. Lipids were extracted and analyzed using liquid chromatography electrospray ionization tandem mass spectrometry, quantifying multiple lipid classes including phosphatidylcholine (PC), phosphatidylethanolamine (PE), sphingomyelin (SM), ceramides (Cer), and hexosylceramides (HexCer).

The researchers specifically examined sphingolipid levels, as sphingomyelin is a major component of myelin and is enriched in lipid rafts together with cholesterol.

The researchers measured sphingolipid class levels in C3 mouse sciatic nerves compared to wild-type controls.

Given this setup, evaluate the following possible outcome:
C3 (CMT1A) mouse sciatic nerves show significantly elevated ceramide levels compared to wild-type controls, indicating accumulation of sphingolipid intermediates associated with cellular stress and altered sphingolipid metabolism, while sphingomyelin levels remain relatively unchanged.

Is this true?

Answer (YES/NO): NO